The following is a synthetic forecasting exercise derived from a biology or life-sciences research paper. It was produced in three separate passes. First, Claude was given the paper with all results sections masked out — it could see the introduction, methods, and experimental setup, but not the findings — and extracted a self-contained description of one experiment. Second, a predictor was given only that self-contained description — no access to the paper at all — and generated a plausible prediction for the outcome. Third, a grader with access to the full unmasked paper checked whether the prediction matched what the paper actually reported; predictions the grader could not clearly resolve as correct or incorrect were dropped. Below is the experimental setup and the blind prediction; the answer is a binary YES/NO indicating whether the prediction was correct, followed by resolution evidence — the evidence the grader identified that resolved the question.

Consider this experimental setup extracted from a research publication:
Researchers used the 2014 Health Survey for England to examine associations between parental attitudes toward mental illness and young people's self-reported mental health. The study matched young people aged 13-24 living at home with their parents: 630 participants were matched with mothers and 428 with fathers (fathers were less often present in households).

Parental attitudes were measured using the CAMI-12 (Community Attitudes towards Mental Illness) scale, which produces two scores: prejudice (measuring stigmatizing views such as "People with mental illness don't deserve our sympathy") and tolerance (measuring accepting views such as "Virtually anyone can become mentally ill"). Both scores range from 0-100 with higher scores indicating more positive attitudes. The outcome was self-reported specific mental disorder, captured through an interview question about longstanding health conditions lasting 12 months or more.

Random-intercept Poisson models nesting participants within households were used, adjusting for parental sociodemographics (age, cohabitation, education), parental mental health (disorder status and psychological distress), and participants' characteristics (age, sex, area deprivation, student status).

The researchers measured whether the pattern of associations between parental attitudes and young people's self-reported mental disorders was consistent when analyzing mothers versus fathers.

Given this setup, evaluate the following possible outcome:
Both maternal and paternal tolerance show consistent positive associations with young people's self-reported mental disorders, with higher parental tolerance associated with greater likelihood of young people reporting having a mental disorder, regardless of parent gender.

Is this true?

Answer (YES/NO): NO